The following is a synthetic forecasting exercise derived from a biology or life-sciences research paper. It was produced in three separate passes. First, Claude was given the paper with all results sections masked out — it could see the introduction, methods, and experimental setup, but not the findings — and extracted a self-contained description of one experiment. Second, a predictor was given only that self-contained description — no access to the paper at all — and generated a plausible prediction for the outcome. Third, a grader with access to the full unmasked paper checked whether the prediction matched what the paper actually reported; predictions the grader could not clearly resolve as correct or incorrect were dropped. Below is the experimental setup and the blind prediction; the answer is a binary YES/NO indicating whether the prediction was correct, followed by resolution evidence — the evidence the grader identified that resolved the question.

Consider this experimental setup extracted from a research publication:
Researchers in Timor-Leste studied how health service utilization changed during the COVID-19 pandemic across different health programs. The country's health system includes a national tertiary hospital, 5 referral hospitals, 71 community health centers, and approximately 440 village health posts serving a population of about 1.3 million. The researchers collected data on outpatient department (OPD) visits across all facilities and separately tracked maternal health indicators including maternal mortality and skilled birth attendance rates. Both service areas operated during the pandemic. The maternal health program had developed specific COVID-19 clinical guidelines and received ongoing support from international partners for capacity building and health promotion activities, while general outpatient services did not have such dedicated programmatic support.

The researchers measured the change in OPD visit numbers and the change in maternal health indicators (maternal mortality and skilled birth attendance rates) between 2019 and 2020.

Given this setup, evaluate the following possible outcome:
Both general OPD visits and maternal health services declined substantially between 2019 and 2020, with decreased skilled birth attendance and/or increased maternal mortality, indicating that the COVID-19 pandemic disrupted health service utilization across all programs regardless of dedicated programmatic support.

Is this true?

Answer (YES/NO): NO